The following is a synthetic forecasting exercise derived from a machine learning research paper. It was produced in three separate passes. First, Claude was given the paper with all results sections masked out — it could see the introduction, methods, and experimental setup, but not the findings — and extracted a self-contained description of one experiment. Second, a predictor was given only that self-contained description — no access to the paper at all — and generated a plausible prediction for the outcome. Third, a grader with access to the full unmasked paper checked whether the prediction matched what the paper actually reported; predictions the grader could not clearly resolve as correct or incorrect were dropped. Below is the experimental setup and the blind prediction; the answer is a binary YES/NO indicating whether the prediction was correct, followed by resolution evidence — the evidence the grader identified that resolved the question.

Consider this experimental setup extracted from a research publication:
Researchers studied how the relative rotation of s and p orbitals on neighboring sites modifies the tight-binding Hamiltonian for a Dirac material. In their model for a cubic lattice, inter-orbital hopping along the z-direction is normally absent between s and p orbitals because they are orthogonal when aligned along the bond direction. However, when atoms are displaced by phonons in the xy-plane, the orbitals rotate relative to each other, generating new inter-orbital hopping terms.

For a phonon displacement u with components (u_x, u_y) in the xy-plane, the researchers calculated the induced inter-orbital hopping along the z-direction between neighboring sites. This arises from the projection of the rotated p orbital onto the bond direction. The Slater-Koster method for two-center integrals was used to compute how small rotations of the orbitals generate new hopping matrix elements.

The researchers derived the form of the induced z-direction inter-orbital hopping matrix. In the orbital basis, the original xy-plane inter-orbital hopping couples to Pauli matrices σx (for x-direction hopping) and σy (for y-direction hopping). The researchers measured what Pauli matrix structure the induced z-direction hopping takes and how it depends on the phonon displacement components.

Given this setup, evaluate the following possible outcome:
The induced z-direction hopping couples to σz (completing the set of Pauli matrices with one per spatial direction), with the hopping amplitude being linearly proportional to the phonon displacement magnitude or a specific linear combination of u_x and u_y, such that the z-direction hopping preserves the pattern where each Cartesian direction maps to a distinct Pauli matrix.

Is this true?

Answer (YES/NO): NO